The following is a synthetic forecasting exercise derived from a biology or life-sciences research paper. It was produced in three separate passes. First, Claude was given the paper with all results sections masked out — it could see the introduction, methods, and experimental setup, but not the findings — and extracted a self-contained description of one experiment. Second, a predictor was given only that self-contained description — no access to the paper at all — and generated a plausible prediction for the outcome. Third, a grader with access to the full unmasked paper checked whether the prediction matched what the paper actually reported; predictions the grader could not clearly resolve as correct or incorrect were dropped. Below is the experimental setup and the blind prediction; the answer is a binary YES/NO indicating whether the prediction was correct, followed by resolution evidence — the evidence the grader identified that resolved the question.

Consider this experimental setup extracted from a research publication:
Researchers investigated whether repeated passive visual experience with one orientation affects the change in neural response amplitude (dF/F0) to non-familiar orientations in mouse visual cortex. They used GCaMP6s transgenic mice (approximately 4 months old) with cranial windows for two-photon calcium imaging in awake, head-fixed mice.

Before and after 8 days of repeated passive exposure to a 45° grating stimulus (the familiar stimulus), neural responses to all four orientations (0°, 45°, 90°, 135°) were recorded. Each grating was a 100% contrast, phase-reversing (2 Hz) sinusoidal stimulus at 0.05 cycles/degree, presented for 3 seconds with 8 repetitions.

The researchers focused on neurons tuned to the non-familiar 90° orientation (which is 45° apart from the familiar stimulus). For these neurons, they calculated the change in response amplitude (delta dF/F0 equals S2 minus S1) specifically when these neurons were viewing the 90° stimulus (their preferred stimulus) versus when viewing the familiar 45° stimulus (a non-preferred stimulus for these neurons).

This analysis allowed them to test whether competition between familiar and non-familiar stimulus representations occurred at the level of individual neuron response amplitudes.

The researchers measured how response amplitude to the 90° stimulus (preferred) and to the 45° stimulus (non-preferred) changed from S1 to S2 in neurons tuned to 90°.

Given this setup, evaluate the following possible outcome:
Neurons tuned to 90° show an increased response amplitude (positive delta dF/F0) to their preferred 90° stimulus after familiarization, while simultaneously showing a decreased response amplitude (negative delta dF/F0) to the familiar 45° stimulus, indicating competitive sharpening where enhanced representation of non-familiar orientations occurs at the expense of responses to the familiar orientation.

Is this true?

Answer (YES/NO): YES